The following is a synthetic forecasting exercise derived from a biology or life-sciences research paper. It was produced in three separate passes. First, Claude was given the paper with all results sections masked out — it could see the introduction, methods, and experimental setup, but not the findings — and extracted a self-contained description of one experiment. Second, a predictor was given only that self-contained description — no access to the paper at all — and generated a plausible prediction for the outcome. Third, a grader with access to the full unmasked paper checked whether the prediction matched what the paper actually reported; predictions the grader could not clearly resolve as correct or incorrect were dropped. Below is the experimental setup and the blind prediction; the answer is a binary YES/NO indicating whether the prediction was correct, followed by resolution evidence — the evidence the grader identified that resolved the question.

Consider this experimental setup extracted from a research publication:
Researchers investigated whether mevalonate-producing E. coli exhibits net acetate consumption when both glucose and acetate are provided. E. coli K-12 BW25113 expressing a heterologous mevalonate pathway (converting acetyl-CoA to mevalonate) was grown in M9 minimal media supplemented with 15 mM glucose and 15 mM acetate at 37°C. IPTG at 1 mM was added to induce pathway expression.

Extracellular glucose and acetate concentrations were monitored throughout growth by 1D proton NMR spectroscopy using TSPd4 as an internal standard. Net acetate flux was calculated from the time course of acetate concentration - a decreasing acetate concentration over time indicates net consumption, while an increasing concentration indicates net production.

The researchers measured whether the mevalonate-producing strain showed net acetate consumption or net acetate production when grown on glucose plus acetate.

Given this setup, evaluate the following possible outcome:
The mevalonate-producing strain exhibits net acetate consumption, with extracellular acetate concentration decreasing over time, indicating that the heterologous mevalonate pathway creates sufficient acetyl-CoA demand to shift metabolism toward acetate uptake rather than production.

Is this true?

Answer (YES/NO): YES